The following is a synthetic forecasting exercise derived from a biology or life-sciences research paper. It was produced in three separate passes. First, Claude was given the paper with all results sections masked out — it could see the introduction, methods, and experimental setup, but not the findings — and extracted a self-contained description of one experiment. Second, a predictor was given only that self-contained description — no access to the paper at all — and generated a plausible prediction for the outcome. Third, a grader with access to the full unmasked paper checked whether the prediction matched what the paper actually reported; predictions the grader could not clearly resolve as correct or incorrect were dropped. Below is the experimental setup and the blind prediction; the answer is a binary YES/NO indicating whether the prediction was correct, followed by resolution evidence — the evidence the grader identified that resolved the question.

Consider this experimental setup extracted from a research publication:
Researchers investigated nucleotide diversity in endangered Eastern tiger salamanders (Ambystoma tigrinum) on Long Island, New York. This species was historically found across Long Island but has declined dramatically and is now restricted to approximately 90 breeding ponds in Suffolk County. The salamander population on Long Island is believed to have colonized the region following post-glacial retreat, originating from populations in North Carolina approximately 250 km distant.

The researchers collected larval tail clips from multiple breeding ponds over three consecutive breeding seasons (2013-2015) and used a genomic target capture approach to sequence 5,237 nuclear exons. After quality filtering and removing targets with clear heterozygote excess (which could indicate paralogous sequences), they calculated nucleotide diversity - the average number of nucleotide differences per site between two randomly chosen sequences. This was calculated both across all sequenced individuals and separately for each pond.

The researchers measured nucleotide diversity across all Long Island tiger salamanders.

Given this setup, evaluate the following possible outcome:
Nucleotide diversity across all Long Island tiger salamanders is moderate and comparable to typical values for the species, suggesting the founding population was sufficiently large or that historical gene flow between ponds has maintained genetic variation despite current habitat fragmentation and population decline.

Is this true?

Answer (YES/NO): NO